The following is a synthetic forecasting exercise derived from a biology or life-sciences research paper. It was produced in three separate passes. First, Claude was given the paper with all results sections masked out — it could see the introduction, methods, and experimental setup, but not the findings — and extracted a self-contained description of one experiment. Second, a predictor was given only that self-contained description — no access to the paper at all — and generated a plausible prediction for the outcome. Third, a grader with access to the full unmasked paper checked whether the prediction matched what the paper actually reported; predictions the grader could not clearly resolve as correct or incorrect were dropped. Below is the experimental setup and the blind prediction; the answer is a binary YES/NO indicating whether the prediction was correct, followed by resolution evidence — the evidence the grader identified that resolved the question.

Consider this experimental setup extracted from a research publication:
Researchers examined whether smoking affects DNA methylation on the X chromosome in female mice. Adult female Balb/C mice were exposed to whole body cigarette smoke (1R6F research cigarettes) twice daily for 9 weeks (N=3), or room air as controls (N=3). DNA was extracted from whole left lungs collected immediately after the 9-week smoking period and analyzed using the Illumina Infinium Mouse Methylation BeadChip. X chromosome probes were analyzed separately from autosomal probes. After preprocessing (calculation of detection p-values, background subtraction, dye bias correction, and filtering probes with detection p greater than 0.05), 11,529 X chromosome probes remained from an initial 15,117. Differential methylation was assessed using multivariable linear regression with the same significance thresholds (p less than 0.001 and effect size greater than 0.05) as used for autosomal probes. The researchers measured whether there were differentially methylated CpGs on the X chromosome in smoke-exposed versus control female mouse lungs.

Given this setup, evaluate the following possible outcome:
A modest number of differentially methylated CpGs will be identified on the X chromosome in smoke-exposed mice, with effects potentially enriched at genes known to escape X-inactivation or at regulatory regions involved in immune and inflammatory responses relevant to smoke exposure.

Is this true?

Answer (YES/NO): NO